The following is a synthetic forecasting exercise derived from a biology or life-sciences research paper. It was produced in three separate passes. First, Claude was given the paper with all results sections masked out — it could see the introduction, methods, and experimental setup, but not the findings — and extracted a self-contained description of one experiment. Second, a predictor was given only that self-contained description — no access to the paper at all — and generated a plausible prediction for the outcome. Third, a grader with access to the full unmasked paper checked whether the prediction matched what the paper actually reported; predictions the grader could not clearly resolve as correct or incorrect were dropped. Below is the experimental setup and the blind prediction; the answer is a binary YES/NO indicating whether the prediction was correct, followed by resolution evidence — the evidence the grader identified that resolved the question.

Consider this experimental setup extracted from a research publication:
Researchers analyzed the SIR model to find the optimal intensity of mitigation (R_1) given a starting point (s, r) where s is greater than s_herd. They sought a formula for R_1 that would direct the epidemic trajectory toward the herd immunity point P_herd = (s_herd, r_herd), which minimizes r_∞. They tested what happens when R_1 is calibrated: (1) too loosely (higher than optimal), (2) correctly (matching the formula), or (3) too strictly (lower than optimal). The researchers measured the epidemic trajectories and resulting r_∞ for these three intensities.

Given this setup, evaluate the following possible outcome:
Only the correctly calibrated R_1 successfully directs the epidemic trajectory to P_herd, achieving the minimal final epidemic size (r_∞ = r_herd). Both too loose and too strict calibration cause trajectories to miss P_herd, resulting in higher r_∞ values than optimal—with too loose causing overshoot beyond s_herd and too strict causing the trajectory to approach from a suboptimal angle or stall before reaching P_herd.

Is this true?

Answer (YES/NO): NO